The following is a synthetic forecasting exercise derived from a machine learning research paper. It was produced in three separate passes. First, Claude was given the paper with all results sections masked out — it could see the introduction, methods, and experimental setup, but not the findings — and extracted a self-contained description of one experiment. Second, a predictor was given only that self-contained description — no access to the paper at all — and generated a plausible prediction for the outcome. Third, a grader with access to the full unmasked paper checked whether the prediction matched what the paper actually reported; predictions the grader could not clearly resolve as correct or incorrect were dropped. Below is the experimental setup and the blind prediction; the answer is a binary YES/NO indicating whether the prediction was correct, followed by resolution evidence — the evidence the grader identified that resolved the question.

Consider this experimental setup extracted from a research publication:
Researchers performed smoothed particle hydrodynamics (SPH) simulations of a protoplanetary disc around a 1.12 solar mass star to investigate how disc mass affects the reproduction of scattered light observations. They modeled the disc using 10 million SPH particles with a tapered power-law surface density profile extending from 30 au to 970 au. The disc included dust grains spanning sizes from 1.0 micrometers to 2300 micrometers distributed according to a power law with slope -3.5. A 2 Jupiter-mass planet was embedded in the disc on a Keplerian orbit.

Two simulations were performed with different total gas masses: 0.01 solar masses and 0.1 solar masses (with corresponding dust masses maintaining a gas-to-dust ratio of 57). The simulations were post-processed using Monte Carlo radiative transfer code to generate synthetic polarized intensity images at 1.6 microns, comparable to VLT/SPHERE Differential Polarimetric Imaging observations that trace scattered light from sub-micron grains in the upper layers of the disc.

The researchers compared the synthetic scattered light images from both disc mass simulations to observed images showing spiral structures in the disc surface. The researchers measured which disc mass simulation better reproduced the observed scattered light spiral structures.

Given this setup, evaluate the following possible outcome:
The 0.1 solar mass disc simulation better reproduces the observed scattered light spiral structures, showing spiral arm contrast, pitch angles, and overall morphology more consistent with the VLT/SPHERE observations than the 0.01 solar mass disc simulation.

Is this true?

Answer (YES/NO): YES